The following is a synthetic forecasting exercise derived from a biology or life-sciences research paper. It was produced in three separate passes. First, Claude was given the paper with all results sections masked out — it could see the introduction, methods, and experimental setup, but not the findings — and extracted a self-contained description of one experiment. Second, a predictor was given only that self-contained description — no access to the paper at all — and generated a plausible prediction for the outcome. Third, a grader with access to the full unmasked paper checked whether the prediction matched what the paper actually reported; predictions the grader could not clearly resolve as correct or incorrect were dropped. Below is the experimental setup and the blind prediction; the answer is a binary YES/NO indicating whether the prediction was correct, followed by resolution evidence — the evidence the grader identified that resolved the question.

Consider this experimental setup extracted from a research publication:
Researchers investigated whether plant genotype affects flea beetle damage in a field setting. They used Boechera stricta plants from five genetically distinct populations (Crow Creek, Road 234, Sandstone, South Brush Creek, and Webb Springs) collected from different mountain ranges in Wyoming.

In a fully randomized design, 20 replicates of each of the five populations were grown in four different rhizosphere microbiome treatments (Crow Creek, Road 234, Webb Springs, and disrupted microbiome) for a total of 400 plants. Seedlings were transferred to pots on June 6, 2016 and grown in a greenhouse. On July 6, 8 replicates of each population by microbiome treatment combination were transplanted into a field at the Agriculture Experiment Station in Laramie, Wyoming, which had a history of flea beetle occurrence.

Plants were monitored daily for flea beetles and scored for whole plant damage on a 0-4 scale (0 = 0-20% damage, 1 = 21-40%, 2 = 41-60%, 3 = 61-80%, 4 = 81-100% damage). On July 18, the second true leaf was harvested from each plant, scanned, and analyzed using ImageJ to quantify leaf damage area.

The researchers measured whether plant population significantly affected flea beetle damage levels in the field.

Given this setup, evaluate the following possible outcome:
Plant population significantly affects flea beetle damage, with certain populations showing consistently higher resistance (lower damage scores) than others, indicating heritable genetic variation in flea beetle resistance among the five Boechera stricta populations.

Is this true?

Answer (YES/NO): NO